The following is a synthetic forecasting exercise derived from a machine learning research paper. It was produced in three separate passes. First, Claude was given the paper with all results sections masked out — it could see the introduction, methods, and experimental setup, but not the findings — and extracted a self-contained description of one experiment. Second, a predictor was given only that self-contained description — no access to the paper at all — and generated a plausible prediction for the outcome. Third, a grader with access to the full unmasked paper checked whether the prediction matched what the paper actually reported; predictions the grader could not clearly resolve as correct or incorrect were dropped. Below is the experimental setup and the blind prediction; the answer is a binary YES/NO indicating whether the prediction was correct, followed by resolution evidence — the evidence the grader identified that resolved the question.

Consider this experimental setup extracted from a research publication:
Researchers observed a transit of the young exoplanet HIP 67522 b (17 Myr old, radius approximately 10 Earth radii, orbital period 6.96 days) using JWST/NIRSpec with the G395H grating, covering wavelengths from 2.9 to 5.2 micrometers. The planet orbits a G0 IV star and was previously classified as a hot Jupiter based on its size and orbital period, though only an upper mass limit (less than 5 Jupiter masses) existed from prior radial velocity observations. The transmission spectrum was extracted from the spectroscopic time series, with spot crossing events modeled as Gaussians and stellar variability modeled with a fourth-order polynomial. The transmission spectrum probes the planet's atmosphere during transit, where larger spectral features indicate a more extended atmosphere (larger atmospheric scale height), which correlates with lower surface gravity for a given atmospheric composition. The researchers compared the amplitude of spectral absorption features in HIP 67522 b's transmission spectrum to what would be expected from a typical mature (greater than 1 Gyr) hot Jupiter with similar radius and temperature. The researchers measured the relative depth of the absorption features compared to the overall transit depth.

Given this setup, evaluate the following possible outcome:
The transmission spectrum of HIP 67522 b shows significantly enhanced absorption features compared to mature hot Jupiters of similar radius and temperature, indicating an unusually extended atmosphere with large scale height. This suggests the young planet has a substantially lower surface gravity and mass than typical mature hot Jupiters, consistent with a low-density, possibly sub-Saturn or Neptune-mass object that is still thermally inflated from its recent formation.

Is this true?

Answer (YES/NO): YES